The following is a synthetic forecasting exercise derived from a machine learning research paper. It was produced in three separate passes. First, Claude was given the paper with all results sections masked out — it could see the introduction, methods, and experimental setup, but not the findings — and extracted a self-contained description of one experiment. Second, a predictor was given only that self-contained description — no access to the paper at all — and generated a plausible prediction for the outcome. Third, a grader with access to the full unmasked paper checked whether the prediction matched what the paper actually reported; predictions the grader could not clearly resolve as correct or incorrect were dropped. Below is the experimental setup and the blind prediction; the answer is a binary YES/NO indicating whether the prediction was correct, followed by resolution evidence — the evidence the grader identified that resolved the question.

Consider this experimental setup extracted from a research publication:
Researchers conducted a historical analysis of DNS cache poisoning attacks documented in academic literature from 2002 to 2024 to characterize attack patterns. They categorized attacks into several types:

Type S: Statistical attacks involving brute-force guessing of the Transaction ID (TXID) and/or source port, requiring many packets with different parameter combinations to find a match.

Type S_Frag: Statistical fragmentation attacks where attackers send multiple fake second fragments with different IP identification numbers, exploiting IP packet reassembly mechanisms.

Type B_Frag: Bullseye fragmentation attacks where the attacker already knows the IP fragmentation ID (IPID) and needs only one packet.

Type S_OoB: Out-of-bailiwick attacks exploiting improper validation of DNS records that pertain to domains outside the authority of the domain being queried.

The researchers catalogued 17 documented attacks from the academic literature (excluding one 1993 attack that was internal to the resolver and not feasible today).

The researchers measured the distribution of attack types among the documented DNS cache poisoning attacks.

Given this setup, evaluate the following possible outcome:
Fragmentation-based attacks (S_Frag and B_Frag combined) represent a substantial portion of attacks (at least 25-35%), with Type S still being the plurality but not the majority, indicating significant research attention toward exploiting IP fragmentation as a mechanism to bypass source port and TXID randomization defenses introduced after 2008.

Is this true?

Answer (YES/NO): NO